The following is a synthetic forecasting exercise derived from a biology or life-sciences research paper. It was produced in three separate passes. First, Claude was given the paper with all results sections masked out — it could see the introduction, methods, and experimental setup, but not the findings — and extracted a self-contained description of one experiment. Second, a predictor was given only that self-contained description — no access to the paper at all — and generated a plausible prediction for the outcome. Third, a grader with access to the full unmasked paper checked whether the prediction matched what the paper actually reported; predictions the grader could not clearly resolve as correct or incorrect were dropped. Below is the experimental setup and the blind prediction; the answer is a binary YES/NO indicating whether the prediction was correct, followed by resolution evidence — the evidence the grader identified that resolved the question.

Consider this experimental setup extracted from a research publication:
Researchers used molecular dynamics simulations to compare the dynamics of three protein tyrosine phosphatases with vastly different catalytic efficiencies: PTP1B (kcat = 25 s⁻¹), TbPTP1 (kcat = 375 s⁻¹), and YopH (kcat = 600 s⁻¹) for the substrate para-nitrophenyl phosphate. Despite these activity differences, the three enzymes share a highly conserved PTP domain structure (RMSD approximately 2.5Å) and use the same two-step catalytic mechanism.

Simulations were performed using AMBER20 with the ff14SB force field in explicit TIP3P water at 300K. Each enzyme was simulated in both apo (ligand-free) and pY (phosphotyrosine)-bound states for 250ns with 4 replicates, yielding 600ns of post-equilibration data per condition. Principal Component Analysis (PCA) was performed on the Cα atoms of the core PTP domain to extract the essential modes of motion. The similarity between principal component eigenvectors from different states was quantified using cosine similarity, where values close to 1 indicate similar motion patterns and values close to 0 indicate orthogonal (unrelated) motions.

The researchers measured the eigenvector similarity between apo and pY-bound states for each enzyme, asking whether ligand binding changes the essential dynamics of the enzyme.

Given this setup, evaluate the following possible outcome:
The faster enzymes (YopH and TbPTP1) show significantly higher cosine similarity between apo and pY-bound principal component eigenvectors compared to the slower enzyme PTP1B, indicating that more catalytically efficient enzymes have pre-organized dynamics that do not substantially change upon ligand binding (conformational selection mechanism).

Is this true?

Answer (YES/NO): NO